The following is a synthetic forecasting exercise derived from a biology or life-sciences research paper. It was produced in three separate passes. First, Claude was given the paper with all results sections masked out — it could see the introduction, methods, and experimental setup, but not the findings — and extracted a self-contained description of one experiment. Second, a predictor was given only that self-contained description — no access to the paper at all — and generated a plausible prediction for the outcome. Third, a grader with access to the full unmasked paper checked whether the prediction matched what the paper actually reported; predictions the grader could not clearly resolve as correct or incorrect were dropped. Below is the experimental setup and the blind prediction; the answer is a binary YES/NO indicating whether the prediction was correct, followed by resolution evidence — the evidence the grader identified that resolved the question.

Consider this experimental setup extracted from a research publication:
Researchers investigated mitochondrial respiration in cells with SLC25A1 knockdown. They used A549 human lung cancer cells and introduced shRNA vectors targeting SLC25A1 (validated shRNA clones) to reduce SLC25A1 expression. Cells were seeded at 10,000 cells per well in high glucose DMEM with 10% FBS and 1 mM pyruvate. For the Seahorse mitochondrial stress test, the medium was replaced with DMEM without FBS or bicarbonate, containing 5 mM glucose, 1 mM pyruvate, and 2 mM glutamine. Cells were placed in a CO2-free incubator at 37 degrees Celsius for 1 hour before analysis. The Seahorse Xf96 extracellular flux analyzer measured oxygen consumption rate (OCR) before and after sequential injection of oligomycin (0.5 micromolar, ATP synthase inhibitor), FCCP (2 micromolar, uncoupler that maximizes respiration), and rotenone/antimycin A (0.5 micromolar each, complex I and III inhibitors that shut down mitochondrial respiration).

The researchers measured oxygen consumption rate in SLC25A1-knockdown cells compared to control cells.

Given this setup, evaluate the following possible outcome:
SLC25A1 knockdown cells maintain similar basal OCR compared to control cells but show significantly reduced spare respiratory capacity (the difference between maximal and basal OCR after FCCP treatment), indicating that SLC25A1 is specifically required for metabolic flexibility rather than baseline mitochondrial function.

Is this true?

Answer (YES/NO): NO